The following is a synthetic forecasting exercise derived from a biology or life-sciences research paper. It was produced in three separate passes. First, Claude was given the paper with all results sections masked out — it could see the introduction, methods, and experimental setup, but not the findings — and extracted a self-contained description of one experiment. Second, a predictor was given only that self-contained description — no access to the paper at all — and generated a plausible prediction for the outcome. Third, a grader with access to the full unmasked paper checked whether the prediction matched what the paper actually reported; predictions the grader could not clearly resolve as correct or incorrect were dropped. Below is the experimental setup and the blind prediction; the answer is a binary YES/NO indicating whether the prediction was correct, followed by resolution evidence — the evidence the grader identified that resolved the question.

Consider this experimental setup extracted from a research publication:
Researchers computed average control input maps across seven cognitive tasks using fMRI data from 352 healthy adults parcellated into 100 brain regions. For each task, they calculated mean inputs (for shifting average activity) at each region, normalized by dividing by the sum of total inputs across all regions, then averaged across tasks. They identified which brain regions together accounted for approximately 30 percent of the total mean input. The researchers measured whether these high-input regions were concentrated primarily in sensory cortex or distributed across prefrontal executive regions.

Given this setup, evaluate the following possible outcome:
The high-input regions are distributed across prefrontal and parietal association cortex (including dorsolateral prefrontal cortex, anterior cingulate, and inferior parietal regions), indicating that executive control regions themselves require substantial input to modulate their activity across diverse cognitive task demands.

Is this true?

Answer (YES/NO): NO